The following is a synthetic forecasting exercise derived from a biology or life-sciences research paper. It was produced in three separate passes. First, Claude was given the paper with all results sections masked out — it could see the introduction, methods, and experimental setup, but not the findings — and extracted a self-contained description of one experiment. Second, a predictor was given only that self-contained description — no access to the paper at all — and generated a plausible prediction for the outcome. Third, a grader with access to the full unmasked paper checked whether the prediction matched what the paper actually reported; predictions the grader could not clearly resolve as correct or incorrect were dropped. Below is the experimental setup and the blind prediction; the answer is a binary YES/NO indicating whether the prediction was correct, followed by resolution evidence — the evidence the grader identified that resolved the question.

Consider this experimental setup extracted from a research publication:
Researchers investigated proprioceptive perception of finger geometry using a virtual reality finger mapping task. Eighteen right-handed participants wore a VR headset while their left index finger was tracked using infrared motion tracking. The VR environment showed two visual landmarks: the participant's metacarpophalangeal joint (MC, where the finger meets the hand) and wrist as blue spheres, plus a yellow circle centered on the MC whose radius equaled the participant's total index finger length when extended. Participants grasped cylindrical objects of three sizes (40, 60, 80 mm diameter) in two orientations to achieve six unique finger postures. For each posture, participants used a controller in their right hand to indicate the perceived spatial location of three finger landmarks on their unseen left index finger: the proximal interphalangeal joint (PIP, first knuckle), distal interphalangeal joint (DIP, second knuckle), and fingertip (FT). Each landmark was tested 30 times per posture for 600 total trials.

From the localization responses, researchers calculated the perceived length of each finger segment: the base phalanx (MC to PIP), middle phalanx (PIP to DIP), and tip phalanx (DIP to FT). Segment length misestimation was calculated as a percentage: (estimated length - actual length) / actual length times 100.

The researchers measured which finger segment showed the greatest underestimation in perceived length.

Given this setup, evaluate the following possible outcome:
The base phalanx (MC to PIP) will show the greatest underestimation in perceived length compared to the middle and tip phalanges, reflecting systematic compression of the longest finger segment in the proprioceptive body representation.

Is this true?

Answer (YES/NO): NO